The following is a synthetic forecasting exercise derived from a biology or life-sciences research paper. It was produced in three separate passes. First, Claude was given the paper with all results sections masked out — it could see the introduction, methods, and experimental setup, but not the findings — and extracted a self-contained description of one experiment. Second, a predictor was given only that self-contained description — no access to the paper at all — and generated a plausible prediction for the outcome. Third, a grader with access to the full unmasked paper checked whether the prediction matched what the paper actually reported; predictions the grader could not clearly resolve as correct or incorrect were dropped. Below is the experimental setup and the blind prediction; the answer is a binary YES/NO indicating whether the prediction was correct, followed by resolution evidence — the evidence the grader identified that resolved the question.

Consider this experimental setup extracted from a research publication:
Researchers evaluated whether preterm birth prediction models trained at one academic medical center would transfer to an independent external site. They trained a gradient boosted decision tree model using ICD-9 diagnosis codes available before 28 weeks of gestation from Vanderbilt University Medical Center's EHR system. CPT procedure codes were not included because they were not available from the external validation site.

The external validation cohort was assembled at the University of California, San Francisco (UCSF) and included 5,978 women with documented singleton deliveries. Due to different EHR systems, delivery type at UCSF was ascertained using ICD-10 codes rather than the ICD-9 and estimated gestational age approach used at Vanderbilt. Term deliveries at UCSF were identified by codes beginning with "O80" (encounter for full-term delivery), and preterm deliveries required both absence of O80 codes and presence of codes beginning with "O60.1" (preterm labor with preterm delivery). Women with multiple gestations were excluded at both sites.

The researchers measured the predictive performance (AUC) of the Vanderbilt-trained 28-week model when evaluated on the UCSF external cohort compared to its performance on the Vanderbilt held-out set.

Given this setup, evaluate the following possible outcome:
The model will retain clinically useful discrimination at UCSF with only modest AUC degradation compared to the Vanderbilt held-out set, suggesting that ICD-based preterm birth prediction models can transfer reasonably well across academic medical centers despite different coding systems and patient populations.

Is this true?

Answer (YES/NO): YES